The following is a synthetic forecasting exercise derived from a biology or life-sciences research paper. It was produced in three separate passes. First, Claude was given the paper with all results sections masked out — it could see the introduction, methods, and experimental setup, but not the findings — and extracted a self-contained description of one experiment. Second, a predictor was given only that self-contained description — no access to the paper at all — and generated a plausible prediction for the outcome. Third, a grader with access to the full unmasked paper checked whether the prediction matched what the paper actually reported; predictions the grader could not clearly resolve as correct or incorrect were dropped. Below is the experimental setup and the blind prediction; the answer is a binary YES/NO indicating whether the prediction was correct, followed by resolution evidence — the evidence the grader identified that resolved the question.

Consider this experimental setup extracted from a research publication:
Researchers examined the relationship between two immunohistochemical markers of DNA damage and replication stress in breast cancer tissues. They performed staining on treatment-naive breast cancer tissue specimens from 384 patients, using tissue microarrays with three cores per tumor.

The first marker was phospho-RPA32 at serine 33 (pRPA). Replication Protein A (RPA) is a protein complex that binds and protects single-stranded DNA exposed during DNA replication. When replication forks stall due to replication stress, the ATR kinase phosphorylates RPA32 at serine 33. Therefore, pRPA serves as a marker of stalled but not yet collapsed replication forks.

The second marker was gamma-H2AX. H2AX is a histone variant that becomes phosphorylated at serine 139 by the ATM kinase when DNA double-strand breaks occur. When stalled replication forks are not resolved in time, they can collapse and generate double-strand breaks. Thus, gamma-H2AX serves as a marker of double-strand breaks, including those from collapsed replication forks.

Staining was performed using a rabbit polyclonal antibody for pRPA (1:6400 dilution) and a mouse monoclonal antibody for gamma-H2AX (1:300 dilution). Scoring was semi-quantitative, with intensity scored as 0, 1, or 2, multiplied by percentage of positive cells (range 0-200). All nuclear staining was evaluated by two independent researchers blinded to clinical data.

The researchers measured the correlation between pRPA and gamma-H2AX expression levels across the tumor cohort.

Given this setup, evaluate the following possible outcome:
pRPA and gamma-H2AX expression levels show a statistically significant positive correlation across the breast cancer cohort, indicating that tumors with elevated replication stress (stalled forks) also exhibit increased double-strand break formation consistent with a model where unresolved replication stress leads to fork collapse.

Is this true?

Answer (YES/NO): YES